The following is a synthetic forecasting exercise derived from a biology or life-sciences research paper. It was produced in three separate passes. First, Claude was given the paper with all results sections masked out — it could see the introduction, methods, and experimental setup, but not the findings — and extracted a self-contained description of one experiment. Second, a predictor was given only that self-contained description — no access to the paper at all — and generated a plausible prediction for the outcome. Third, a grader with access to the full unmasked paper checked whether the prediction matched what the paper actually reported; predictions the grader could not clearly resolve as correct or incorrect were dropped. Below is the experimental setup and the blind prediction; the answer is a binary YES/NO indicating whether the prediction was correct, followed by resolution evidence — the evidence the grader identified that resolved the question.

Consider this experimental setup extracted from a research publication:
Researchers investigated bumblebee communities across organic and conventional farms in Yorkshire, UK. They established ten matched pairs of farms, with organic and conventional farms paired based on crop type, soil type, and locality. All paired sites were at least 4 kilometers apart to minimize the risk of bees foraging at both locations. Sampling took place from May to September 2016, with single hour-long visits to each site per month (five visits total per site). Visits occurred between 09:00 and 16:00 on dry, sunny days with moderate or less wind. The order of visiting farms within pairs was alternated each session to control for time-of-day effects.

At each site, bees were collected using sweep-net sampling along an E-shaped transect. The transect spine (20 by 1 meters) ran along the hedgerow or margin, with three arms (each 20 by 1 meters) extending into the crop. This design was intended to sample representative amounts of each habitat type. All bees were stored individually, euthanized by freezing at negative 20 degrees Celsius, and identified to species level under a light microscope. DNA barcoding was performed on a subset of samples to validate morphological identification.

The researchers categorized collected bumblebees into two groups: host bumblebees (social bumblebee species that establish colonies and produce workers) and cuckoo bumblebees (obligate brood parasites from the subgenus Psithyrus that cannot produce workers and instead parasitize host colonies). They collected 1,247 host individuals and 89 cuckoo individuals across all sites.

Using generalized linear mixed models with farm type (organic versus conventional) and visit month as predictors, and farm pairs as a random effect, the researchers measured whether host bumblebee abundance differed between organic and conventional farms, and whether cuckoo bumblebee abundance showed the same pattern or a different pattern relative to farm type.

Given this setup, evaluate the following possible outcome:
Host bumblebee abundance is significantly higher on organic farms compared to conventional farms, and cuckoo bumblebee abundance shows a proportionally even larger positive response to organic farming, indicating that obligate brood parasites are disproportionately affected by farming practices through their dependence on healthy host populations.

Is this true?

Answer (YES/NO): NO